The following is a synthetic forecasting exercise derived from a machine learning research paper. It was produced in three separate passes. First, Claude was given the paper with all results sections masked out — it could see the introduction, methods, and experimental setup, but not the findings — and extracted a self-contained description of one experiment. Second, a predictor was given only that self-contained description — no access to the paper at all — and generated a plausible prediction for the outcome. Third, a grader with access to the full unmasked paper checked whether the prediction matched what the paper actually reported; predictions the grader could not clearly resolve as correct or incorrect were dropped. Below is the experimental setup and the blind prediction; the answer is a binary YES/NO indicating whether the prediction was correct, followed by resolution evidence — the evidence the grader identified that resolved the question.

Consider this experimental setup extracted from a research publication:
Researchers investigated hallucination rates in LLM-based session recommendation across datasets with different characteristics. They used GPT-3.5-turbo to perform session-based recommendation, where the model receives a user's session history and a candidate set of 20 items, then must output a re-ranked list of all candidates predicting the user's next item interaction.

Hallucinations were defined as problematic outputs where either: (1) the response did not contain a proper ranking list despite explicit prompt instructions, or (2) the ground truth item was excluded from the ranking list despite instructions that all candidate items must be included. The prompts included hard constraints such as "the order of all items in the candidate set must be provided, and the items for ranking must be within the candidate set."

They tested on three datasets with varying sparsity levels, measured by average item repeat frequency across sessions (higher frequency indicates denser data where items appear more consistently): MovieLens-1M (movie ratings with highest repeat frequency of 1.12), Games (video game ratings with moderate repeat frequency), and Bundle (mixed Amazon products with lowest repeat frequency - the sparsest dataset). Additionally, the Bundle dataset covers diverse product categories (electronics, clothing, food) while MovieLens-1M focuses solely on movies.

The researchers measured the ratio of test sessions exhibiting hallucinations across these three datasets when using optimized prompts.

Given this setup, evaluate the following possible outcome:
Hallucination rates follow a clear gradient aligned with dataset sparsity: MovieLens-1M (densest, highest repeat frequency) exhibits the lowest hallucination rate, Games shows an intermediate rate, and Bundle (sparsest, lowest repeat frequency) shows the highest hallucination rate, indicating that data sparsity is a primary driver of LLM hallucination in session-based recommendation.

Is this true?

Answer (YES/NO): YES